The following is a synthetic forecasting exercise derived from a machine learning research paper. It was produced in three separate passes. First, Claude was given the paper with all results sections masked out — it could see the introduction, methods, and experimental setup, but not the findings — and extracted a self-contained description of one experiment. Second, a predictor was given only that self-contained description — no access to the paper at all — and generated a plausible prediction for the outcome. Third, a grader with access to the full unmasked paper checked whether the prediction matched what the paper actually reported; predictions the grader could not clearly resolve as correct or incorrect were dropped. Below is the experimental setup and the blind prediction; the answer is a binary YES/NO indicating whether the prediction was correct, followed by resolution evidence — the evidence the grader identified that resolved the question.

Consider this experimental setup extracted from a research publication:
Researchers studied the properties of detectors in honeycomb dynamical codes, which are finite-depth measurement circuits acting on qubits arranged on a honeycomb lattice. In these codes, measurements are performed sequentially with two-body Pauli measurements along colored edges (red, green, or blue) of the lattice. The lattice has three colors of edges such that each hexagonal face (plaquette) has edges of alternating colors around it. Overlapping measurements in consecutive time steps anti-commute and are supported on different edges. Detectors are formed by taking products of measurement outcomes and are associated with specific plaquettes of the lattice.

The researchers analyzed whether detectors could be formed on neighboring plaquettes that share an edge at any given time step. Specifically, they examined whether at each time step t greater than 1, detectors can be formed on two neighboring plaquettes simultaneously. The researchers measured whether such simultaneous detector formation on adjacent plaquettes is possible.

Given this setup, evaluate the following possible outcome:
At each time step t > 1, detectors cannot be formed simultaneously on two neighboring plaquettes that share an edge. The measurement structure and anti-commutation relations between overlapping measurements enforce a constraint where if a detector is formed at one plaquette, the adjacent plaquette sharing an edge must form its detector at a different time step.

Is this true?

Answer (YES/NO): YES